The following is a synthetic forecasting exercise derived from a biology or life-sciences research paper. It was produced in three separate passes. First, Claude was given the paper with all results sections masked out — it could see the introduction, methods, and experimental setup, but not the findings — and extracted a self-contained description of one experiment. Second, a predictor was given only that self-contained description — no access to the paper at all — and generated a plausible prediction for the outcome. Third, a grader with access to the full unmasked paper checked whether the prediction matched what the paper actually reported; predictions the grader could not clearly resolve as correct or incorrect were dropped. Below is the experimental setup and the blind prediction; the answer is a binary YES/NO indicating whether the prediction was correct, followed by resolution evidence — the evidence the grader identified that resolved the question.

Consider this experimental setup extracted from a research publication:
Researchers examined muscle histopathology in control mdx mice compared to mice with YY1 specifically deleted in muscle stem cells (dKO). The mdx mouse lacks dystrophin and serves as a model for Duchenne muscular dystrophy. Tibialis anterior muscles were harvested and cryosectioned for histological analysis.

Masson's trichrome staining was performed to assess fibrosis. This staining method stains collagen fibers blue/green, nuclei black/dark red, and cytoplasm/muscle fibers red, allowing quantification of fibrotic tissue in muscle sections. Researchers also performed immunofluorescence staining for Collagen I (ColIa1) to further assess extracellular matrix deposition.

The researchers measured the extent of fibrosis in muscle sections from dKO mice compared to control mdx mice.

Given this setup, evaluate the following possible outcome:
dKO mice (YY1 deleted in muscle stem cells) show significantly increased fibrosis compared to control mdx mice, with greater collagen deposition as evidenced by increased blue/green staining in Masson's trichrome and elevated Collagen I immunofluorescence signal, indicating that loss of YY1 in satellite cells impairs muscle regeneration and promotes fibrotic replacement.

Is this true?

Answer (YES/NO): YES